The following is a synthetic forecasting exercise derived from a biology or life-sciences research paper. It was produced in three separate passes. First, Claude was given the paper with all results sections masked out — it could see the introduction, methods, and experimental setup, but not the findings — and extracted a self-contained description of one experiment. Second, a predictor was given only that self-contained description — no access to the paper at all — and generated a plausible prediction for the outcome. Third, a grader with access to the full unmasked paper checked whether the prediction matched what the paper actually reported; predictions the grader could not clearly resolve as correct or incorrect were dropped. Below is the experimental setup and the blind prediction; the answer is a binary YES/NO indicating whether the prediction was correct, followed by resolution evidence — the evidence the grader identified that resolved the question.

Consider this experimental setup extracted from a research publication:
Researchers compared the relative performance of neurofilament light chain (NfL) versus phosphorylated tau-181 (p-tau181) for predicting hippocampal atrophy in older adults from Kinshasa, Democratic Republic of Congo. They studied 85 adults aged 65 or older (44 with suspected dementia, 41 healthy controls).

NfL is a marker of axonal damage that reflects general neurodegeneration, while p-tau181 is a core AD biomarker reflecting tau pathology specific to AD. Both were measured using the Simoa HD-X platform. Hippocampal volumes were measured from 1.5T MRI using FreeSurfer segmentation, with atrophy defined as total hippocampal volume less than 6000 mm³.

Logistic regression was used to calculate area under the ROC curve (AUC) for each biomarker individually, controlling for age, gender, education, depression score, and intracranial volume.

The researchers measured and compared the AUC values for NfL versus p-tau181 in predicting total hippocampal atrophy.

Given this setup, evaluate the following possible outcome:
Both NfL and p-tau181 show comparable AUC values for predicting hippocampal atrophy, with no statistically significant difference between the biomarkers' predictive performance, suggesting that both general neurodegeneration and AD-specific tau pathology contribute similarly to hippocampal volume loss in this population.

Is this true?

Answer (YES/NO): NO